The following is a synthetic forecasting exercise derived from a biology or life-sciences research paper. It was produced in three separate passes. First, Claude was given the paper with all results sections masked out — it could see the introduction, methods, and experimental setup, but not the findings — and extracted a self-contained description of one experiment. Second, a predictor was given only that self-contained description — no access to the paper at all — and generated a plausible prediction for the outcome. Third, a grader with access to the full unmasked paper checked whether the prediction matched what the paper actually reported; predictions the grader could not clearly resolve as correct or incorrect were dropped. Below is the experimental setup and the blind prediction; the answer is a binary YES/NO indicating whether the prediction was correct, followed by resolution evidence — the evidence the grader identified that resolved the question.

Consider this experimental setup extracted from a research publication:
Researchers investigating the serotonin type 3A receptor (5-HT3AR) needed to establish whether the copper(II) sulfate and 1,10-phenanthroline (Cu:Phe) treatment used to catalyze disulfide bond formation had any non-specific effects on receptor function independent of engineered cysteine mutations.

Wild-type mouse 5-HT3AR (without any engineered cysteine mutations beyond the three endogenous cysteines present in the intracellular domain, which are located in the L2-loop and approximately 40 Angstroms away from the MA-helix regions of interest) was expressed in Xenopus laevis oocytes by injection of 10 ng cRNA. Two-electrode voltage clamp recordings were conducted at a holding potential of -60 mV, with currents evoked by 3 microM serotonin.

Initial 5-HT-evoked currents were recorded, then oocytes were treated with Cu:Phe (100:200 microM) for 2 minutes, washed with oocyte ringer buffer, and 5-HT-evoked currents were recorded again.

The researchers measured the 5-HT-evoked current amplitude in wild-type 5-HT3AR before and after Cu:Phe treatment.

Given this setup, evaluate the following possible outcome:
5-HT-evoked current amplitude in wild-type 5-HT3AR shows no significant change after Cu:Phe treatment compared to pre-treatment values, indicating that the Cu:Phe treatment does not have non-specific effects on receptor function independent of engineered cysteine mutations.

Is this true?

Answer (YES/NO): YES